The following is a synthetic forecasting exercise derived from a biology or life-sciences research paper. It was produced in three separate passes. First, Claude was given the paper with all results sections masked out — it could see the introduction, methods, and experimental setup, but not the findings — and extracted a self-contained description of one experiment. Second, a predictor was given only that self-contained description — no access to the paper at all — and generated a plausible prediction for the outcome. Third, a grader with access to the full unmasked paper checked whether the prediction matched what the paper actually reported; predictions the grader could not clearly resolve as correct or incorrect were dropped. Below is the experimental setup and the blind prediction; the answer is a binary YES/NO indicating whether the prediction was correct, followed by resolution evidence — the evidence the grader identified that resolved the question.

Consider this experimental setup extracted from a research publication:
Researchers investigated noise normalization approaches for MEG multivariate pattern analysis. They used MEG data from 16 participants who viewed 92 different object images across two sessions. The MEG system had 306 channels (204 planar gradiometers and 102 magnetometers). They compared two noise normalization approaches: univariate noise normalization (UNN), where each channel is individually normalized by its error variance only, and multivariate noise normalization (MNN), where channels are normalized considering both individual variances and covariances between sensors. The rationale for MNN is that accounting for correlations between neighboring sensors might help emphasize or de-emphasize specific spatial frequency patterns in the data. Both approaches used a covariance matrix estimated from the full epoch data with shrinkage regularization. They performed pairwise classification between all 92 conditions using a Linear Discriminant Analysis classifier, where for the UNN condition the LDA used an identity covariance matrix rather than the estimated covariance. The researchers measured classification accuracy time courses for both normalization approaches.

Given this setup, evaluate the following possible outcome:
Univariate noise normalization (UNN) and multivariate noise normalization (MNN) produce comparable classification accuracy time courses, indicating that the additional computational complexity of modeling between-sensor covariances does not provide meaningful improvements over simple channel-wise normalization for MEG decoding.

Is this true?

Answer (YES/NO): NO